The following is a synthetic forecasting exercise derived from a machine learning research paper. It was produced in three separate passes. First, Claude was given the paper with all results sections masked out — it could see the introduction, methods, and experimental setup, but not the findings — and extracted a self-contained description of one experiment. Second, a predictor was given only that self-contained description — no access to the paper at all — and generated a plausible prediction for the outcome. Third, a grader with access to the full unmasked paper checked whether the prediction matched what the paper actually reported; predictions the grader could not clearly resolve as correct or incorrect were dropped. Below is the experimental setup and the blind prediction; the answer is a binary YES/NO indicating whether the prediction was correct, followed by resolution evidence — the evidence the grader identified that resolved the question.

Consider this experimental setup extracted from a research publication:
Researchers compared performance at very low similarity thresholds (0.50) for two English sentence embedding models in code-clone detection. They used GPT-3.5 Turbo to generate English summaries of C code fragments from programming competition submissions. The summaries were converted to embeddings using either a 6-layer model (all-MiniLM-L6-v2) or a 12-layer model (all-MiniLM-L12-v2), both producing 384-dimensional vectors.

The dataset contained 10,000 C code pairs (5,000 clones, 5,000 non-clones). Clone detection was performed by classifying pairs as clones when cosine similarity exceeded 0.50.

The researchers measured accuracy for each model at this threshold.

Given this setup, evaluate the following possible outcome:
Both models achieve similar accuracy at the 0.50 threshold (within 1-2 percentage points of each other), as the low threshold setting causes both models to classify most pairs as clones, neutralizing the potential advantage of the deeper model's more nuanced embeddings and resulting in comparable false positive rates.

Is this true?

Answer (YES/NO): NO